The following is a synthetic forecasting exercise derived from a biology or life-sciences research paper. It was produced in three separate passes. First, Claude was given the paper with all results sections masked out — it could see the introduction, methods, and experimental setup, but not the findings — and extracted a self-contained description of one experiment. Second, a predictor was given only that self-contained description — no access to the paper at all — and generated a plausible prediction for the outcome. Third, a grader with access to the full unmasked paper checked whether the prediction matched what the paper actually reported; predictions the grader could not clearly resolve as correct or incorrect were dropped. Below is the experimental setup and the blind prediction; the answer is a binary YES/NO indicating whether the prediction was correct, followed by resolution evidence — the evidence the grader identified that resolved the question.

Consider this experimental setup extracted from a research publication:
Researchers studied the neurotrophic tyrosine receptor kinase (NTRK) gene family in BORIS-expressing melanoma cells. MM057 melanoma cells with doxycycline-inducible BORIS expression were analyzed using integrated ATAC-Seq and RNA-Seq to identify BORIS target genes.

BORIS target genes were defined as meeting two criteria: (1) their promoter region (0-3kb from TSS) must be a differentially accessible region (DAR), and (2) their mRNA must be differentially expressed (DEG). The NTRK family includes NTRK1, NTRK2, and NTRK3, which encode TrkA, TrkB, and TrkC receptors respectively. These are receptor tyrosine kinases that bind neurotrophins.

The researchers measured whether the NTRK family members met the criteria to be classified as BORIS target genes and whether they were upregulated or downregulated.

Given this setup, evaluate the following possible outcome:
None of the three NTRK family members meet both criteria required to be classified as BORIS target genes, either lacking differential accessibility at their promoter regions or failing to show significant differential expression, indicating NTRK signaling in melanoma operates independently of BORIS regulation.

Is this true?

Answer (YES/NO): NO